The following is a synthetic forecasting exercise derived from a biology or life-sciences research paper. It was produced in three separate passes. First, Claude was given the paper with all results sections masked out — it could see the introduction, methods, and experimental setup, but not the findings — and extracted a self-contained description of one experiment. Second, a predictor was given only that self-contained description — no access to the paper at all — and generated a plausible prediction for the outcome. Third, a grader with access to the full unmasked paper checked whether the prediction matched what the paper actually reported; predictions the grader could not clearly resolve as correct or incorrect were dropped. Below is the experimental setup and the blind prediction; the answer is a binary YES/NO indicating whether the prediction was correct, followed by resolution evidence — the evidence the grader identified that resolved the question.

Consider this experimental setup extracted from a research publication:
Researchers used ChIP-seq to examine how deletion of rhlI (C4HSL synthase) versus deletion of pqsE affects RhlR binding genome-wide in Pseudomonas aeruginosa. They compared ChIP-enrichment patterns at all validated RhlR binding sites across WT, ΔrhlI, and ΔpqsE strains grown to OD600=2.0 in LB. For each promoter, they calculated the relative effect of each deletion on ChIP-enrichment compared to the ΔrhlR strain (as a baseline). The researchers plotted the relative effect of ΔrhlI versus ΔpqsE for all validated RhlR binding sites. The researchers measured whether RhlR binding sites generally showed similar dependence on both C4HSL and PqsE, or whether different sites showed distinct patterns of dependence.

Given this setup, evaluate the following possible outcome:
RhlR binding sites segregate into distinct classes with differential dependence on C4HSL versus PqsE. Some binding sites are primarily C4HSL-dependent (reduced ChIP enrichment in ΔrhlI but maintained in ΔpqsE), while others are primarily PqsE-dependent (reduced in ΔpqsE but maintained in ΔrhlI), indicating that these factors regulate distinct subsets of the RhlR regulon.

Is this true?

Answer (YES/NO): YES